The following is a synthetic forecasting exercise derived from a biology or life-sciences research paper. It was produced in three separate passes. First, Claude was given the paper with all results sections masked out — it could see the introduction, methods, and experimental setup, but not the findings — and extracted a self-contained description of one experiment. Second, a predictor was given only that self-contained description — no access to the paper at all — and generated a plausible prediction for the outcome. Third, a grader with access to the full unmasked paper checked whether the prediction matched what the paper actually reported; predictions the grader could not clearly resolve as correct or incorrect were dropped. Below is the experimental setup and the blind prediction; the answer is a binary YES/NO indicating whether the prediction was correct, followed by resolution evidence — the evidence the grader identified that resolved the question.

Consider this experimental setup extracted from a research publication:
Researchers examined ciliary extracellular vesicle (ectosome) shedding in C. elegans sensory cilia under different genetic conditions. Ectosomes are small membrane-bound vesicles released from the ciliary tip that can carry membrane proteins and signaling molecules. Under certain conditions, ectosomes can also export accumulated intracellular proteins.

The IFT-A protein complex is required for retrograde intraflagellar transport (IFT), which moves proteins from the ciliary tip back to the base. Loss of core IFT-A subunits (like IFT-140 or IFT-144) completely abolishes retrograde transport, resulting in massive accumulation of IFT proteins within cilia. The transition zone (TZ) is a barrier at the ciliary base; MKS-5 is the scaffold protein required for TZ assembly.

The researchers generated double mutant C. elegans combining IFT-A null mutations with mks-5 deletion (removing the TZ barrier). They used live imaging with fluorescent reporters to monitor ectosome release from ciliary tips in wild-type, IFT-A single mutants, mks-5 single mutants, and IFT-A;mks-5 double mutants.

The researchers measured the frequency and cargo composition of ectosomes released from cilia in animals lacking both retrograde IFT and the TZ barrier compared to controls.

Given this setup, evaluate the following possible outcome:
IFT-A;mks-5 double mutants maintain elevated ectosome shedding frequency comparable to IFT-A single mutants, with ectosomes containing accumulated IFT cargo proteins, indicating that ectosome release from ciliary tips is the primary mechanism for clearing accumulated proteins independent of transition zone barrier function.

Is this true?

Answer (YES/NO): NO